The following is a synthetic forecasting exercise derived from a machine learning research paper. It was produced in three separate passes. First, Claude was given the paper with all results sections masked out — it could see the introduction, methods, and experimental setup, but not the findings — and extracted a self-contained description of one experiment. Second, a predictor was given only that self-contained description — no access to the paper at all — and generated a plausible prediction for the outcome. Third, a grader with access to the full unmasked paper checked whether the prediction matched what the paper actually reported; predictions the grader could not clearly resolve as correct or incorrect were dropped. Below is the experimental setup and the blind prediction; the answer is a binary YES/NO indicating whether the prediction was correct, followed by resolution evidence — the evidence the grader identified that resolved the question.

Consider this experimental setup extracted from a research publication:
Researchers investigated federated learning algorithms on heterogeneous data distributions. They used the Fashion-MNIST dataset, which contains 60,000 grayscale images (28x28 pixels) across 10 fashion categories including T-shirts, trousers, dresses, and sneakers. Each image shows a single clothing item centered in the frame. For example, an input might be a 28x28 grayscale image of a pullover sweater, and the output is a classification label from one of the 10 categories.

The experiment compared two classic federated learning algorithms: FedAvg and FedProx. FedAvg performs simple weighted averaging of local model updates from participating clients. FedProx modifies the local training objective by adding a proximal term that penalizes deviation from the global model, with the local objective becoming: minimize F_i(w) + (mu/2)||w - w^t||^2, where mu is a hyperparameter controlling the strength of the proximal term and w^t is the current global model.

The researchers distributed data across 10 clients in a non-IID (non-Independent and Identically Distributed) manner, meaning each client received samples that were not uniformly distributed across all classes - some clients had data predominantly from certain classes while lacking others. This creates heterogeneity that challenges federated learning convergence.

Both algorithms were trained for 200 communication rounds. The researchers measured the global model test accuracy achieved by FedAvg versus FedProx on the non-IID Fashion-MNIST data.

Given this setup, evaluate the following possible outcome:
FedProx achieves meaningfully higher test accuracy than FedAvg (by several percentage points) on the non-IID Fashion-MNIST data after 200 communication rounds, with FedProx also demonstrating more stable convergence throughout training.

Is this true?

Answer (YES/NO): NO